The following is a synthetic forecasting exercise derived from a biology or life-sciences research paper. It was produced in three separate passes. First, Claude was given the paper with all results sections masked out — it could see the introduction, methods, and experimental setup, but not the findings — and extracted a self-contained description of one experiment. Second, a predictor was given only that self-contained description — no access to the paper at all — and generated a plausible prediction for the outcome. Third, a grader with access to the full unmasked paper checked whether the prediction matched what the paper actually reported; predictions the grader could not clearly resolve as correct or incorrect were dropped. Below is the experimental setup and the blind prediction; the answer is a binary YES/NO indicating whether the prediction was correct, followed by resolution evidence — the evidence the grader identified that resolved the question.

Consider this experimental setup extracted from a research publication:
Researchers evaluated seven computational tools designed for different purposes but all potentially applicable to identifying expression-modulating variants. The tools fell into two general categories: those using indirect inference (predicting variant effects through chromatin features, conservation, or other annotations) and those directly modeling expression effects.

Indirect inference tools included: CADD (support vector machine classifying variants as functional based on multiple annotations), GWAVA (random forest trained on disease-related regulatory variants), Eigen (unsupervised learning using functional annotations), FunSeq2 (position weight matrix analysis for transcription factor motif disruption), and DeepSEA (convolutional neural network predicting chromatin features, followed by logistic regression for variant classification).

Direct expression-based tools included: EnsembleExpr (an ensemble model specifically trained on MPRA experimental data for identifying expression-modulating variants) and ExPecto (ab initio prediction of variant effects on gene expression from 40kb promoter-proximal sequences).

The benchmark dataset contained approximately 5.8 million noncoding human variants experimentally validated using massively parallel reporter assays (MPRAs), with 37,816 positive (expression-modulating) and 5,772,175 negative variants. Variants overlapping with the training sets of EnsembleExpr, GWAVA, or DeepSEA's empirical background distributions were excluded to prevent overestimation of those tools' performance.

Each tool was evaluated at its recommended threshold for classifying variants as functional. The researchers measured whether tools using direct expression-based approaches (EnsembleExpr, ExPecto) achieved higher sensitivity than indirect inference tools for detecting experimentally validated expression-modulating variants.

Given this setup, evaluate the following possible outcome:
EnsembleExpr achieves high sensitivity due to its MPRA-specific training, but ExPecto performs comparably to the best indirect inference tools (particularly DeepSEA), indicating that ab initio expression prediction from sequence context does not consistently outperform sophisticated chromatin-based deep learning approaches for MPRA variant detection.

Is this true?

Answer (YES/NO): NO